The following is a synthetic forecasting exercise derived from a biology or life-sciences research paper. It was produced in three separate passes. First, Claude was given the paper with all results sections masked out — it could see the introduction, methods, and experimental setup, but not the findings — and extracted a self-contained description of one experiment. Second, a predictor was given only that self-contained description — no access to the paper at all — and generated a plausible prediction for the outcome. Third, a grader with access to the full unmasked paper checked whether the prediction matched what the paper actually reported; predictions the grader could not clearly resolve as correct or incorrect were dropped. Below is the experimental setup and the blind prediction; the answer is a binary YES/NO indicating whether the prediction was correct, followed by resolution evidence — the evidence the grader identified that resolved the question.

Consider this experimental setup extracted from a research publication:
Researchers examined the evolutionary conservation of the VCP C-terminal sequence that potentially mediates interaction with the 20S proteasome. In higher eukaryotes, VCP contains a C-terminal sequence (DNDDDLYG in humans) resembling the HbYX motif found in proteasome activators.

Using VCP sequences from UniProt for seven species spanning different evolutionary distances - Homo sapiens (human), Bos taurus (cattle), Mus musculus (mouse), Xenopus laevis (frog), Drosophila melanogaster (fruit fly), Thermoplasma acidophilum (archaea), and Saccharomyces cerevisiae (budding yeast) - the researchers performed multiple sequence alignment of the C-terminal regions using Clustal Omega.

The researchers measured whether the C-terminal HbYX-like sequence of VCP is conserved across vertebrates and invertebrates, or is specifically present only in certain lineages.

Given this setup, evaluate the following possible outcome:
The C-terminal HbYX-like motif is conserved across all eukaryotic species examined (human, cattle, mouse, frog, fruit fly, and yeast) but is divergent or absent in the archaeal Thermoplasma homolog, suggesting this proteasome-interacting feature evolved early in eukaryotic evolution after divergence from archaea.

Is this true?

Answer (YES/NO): NO